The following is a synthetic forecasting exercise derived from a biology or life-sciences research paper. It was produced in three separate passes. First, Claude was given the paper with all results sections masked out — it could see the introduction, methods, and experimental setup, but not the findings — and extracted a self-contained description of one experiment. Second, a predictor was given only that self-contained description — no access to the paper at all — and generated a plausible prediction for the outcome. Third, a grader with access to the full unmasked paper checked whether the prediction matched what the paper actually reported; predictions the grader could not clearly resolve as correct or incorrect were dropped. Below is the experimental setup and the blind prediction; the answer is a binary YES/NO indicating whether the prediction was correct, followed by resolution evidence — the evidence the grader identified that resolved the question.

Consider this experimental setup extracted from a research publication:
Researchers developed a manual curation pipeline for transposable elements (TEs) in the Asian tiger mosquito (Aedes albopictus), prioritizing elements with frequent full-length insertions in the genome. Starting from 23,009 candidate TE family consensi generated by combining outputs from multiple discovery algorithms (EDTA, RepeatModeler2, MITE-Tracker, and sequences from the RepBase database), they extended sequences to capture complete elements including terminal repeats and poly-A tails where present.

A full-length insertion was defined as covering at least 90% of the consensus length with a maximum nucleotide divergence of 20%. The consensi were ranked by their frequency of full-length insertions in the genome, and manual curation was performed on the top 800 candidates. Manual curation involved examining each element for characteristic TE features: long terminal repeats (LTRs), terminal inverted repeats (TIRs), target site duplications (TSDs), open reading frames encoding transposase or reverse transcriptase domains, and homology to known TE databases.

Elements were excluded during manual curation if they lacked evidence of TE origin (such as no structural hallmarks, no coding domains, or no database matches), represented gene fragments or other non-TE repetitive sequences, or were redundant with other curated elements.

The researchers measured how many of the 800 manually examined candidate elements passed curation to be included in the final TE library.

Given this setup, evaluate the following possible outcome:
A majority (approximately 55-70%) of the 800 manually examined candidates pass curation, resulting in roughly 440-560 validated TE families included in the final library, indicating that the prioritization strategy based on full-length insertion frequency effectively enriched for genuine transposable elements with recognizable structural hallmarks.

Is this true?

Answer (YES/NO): YES